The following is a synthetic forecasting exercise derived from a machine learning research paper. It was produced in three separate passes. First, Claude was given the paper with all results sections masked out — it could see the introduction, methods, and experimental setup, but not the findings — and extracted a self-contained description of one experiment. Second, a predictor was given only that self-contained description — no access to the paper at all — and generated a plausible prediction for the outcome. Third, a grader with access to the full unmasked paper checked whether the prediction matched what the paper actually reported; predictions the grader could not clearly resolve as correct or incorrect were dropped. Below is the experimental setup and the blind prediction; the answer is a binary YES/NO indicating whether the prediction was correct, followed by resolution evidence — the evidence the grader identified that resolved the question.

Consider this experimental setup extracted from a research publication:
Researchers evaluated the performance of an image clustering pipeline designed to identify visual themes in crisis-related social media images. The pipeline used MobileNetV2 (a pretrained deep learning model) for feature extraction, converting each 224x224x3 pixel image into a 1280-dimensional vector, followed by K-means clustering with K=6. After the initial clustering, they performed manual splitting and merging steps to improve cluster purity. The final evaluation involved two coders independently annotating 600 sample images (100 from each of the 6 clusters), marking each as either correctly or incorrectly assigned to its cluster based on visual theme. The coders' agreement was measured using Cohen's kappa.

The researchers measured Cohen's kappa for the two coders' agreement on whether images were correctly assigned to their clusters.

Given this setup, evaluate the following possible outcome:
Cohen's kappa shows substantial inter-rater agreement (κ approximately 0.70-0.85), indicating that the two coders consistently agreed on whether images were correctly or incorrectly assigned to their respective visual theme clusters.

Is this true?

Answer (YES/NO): NO